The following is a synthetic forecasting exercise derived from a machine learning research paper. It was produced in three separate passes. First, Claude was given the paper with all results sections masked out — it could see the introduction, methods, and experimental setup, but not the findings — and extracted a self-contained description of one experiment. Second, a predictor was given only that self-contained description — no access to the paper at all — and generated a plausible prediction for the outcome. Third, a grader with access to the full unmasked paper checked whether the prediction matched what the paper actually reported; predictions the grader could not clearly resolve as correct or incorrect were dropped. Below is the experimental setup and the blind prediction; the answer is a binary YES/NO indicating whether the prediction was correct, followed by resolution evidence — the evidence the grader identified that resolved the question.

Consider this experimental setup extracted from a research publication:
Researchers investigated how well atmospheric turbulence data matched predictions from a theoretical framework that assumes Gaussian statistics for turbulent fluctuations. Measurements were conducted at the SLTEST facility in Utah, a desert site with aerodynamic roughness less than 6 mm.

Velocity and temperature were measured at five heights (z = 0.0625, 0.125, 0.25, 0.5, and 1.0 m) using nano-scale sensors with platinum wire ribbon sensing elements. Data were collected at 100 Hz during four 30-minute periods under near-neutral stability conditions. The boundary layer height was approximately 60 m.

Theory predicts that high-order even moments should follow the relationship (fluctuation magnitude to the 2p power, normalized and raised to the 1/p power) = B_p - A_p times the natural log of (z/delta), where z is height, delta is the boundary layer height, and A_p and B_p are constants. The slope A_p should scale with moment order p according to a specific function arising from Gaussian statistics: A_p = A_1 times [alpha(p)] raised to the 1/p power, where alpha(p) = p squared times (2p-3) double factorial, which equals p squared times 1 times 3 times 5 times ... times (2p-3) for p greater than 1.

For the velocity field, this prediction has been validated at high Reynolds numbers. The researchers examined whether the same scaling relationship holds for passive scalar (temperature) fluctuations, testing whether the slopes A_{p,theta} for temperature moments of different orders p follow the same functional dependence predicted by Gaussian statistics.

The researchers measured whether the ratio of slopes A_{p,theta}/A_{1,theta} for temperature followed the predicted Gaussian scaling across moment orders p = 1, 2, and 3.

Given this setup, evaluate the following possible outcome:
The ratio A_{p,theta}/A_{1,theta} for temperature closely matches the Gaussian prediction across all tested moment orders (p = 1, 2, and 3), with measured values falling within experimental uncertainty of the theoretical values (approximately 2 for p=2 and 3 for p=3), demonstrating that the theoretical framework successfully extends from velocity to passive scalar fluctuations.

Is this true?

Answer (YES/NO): YES